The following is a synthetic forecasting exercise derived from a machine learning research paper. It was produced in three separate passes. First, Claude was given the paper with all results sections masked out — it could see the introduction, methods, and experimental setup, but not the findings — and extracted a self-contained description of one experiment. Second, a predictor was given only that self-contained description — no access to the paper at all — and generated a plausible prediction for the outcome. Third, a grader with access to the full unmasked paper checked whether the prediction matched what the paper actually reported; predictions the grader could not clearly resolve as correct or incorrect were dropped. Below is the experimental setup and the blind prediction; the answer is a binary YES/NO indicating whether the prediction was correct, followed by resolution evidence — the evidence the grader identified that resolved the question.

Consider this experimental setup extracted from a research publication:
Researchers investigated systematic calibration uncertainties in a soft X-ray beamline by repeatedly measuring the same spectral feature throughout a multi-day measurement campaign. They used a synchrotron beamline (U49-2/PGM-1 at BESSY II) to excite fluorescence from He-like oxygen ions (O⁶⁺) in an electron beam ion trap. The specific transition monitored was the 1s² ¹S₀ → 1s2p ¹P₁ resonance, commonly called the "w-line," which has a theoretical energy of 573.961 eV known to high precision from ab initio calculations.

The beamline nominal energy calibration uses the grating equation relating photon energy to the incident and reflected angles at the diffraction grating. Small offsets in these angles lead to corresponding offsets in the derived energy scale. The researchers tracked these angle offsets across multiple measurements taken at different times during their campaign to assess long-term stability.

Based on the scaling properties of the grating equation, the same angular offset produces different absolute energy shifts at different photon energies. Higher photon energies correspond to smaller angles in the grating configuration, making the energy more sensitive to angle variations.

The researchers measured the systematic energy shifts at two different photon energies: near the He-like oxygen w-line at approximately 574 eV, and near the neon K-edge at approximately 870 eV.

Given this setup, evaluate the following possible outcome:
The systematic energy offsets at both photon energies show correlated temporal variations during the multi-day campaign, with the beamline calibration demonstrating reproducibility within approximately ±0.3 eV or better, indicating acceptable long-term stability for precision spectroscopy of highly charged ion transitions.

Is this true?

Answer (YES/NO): NO